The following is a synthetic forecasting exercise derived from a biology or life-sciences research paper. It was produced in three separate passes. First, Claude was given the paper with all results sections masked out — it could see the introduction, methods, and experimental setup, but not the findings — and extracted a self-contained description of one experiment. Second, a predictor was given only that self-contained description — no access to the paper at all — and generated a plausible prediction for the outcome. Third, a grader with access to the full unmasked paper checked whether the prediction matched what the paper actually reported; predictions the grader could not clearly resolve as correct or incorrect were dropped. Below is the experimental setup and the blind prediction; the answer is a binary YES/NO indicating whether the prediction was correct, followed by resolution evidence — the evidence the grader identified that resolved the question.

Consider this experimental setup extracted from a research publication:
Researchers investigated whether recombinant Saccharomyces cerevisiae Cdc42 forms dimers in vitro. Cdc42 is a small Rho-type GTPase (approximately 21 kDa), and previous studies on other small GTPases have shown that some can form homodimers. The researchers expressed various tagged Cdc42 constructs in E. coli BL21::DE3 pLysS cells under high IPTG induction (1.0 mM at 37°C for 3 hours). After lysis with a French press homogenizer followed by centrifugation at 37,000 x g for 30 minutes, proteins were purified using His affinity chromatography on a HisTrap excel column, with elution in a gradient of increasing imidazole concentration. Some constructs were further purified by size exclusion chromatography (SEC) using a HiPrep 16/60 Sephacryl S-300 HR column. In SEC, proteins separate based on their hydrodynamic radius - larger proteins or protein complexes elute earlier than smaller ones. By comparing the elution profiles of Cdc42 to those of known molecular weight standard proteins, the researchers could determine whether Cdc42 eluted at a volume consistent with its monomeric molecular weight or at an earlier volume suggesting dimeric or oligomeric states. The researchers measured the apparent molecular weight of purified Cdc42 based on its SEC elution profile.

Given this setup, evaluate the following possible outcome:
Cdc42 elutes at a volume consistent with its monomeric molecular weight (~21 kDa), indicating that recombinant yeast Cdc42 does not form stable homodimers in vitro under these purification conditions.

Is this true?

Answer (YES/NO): YES